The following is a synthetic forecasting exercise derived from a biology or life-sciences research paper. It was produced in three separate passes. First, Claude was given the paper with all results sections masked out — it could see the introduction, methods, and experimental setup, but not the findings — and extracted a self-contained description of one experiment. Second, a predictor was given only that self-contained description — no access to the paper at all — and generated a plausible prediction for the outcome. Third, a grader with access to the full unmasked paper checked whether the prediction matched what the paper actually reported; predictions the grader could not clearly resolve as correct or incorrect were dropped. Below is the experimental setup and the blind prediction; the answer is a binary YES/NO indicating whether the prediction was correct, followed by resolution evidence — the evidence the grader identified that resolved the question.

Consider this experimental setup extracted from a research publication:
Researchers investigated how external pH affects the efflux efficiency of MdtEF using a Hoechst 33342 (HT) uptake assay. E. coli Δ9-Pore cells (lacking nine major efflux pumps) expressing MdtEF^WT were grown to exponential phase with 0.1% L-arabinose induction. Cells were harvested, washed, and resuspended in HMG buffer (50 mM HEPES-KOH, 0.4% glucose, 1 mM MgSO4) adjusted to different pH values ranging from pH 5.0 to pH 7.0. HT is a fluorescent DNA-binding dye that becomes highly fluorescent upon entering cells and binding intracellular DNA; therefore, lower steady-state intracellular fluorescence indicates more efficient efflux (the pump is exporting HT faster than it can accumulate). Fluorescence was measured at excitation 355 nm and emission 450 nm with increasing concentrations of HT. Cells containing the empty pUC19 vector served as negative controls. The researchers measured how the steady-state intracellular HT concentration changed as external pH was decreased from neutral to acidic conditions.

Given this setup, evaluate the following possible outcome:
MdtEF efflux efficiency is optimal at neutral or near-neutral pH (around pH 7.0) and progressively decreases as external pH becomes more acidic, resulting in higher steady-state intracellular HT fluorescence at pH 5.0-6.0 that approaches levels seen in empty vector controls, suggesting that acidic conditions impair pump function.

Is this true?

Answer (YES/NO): NO